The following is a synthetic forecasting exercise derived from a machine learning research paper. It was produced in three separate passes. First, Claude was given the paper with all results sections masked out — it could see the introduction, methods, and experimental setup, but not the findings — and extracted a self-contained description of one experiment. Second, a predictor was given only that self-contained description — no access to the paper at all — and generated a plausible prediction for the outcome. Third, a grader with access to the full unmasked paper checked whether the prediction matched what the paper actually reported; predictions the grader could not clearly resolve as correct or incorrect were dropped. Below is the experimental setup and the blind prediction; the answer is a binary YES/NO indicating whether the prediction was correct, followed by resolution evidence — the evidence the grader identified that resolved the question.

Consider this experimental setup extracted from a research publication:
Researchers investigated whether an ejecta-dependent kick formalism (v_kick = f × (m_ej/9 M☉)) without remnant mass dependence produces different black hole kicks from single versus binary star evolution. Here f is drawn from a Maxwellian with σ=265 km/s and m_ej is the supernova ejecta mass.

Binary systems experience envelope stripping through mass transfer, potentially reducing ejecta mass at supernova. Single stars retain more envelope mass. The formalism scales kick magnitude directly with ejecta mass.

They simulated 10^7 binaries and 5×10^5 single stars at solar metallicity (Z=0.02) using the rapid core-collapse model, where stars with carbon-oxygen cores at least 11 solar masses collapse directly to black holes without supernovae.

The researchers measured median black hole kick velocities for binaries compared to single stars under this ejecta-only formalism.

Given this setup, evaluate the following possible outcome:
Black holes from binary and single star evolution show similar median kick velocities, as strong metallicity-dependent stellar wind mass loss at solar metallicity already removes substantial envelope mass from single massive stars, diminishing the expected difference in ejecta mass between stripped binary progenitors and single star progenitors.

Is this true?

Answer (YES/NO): YES